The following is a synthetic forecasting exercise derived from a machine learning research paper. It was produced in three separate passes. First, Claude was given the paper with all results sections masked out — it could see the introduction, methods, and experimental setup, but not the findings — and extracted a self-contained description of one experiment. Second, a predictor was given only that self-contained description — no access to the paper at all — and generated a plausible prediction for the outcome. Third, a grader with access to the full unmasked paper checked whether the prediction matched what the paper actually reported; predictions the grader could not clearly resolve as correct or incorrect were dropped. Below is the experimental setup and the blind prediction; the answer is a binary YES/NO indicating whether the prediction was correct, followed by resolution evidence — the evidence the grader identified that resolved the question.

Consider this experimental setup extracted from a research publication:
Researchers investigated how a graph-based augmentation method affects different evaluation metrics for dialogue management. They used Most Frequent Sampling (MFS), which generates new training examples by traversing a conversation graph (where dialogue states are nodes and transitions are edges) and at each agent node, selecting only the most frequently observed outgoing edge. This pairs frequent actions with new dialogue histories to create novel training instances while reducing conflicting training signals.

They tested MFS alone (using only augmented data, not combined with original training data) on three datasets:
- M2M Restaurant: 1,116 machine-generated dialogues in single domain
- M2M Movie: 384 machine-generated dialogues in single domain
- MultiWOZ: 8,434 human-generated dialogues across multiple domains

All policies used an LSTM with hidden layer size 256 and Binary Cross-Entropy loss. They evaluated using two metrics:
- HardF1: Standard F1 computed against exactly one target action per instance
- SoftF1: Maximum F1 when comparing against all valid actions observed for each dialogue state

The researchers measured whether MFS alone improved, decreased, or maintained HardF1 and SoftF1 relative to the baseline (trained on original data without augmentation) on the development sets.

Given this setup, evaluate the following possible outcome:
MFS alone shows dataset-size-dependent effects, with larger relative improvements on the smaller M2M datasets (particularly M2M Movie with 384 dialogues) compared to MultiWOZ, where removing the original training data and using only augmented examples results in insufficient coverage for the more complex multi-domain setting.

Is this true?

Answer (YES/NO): NO